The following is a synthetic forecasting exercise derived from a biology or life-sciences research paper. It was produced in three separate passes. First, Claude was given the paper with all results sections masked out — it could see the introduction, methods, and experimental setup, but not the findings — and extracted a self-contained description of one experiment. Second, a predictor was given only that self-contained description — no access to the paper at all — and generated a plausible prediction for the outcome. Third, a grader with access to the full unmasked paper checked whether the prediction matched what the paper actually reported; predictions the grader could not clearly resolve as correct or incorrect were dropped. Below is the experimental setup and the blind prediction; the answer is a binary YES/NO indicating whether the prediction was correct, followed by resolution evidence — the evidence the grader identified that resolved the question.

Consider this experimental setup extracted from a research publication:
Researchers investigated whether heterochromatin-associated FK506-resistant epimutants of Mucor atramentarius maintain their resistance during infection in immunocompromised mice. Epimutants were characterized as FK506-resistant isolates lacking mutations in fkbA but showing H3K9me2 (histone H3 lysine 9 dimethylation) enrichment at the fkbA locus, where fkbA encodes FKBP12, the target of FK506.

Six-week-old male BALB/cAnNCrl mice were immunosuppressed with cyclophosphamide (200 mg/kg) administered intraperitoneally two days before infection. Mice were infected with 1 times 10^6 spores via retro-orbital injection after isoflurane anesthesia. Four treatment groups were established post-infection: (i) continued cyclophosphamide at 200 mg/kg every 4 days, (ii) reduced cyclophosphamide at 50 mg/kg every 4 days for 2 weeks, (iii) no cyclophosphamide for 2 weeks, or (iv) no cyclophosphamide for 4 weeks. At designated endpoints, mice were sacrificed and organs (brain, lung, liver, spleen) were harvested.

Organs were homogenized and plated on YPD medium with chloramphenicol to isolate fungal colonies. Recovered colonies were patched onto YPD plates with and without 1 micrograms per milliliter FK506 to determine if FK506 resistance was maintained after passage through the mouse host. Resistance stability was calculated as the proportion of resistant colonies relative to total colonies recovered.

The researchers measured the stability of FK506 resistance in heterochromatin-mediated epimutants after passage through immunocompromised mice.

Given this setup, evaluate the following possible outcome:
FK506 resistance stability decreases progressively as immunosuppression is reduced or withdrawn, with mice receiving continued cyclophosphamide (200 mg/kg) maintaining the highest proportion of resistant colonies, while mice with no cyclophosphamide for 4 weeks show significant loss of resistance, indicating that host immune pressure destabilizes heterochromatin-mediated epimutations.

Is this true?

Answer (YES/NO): NO